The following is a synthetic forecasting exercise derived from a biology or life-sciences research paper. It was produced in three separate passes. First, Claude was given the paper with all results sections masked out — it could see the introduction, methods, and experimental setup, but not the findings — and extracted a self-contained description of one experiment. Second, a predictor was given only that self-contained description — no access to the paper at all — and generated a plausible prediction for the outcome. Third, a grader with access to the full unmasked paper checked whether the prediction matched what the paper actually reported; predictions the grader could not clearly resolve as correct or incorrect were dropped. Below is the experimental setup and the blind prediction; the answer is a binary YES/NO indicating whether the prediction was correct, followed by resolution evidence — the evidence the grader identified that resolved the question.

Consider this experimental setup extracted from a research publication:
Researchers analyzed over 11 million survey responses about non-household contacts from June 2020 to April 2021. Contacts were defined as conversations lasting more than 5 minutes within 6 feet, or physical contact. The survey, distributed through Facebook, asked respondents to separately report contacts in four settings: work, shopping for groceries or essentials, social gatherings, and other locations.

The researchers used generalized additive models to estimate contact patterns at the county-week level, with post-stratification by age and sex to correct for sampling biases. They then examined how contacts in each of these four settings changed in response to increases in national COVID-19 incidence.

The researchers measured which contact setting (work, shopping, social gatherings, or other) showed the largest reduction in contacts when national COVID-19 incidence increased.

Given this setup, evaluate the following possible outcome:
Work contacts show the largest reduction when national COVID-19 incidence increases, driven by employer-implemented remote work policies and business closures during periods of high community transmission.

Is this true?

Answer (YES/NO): NO